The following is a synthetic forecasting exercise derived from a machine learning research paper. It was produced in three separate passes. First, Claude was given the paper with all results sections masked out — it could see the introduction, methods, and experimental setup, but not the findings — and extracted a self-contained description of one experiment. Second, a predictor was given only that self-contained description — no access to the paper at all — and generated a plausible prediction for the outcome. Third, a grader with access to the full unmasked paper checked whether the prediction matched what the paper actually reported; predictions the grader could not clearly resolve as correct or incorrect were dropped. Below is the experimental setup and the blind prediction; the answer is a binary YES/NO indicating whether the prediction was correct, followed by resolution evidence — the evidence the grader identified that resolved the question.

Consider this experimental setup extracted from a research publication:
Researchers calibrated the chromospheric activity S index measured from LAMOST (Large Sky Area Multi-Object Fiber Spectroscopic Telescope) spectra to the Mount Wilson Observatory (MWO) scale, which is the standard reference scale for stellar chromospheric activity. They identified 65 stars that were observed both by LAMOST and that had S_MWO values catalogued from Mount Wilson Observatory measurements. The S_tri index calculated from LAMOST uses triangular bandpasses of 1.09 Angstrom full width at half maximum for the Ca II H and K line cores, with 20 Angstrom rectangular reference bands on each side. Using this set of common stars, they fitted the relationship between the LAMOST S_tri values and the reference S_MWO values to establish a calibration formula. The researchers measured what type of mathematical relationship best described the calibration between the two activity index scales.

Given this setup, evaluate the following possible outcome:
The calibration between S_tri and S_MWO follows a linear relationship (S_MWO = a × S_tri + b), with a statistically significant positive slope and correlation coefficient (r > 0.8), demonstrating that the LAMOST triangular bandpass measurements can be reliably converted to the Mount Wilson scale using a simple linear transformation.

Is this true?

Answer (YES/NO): NO